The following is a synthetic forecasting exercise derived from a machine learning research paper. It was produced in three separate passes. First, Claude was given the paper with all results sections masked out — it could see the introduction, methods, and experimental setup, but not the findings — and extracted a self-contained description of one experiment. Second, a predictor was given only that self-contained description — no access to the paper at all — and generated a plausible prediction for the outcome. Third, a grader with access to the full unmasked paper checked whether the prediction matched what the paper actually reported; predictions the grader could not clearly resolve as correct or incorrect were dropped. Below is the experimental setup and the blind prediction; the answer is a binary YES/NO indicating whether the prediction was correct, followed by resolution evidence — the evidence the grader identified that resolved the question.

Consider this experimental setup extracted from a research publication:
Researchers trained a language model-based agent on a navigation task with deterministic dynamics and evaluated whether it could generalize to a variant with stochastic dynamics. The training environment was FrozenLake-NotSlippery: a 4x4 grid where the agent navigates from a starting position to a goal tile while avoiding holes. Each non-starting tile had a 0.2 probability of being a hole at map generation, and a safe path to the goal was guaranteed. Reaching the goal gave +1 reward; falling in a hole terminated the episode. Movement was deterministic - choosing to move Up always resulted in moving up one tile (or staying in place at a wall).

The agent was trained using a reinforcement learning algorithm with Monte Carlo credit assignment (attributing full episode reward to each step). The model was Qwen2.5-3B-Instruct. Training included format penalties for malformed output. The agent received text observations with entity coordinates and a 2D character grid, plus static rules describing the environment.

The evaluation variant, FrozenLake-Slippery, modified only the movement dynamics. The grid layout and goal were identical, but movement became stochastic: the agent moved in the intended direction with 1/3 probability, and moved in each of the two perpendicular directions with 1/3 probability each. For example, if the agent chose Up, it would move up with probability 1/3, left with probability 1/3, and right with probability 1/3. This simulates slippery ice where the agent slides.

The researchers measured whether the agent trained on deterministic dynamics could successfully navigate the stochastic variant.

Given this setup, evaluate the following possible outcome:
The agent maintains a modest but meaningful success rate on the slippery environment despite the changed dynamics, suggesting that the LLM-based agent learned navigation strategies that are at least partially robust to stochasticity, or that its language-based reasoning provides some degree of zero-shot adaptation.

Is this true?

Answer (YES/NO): YES